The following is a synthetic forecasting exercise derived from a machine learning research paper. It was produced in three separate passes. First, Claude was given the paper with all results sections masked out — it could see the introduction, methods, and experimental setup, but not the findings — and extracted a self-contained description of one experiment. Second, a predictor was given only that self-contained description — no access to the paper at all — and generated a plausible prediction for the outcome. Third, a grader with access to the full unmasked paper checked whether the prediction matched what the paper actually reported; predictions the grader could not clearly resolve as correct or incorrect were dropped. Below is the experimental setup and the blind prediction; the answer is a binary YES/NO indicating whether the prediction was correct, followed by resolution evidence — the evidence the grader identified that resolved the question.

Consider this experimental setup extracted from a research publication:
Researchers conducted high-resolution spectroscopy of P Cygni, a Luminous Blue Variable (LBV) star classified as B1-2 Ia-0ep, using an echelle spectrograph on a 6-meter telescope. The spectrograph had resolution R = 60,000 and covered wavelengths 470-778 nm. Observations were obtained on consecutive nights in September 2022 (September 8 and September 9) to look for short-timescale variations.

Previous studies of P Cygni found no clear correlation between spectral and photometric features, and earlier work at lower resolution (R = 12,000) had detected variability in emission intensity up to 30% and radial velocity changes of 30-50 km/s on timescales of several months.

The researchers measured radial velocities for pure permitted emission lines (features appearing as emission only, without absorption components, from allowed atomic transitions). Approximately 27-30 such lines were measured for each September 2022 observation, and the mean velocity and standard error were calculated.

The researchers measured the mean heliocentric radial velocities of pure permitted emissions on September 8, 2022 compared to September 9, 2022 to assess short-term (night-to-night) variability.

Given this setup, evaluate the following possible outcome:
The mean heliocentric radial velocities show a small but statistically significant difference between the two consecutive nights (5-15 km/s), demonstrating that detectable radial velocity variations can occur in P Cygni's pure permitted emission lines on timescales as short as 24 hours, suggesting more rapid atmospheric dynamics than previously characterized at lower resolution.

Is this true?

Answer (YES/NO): NO